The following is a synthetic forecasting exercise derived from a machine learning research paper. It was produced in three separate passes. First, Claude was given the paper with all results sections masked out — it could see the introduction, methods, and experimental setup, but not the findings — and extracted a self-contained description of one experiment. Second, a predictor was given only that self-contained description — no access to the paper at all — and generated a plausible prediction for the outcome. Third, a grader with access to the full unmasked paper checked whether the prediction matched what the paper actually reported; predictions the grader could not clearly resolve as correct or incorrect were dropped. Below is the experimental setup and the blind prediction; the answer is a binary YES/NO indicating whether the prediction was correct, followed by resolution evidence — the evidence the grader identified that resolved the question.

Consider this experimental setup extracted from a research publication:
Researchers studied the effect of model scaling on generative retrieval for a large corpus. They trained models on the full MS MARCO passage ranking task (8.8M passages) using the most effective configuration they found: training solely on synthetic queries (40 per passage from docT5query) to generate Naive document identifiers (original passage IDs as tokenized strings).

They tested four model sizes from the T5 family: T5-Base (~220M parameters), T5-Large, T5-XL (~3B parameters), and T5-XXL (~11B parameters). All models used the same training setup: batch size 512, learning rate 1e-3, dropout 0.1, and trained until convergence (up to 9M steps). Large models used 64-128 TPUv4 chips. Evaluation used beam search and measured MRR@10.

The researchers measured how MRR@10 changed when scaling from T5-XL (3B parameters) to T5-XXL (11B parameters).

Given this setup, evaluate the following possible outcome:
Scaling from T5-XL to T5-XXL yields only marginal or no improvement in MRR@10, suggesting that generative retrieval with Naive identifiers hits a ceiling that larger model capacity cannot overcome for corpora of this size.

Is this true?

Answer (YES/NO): NO